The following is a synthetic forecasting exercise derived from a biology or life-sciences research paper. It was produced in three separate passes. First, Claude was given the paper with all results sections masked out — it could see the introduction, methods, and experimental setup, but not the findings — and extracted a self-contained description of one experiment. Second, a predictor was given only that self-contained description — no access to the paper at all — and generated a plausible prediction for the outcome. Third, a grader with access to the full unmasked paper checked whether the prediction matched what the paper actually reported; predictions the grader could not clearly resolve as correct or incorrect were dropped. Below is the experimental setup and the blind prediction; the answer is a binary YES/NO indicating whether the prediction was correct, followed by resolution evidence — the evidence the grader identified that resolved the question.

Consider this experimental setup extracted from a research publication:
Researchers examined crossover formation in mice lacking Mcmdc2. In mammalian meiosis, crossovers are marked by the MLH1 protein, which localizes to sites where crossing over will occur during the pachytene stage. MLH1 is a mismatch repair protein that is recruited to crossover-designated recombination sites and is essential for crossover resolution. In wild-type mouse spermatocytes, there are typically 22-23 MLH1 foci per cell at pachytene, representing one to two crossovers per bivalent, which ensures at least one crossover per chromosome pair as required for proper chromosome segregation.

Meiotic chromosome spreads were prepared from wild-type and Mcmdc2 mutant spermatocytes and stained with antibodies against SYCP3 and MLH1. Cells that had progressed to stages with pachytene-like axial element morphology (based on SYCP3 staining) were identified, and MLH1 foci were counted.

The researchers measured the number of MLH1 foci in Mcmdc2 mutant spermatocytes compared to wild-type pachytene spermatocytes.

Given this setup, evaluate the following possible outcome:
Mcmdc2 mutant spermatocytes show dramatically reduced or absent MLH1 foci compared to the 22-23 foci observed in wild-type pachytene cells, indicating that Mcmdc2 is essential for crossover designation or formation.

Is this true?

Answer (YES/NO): YES